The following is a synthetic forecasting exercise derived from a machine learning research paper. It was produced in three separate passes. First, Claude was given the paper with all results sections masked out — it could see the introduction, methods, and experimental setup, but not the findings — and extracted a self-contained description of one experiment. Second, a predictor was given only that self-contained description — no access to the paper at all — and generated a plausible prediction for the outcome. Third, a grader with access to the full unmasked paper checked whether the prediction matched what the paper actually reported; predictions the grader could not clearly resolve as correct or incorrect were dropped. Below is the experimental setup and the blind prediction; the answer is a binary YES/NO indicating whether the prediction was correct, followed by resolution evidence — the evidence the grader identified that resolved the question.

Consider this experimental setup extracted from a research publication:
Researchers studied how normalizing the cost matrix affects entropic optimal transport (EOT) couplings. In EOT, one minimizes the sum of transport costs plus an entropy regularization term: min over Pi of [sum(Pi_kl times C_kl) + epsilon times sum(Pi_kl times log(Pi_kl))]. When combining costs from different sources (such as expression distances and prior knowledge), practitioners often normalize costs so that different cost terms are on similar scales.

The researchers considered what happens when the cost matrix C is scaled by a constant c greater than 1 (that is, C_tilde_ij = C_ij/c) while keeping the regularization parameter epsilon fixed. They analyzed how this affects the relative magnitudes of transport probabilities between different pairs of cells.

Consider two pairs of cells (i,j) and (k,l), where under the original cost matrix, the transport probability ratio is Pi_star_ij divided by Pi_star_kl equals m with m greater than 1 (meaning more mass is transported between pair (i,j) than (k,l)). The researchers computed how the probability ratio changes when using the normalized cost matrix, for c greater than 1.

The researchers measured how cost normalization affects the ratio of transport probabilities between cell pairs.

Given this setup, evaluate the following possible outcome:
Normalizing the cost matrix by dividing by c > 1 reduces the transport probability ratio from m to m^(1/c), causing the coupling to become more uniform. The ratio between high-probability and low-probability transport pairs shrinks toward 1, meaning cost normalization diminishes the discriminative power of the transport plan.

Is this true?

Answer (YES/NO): NO